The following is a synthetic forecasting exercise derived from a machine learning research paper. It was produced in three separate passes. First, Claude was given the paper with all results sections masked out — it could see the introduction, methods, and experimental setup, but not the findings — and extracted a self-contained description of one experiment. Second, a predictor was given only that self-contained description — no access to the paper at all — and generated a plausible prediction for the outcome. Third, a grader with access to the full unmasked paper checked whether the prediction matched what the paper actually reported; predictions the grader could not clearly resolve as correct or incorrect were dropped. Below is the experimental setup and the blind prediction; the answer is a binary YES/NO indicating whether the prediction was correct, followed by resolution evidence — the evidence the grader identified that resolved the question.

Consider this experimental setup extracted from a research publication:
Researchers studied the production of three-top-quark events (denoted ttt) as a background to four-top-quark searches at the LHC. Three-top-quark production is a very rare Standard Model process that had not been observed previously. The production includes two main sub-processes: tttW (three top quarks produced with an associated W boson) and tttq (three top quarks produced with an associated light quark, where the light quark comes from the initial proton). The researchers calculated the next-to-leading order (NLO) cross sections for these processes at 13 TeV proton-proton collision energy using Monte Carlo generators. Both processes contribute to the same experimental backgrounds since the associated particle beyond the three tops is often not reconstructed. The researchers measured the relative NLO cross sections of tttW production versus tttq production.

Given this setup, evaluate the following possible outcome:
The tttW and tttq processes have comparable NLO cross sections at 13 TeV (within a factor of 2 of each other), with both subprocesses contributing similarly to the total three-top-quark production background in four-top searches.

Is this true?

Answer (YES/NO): YES